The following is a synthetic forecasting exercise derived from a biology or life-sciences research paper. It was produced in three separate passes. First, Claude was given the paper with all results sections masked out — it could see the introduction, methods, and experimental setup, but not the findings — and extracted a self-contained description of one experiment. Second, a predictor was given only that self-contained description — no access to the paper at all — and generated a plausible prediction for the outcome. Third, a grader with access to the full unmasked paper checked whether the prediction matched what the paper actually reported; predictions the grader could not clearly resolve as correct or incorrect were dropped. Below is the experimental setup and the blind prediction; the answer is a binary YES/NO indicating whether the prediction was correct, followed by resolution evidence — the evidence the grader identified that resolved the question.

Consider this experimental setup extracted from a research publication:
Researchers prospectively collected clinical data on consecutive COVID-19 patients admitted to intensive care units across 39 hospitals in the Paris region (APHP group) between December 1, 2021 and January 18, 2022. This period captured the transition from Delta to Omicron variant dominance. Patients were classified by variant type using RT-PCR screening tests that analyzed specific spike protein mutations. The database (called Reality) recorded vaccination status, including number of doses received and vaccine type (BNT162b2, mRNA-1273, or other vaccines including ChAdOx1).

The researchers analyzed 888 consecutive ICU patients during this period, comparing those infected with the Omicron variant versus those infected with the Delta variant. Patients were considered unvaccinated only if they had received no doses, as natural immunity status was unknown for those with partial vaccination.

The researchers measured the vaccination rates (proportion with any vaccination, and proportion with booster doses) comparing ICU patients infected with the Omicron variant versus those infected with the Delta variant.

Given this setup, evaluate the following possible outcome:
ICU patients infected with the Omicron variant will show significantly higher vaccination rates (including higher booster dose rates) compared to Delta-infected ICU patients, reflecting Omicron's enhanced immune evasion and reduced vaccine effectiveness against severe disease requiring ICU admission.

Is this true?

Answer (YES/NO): YES